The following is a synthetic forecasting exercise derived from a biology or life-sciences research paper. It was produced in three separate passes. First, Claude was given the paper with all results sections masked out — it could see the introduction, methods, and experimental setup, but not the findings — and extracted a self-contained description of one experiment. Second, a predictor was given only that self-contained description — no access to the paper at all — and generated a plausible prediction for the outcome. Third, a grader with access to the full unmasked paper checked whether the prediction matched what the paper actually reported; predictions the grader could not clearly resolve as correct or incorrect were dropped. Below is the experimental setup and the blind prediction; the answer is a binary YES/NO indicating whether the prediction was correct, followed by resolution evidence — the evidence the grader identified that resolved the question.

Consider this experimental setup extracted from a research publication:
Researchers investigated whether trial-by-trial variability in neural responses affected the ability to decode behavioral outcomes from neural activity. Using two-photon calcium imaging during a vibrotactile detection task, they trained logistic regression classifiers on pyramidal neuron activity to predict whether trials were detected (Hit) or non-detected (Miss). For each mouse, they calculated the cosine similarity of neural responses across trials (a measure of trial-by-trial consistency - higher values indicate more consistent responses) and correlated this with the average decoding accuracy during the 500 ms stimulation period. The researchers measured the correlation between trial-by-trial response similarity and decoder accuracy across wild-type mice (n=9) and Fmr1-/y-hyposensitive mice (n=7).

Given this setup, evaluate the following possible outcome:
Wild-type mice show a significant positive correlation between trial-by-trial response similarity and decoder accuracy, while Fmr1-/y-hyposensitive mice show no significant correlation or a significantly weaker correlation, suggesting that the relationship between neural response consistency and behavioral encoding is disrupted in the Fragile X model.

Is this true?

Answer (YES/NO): YES